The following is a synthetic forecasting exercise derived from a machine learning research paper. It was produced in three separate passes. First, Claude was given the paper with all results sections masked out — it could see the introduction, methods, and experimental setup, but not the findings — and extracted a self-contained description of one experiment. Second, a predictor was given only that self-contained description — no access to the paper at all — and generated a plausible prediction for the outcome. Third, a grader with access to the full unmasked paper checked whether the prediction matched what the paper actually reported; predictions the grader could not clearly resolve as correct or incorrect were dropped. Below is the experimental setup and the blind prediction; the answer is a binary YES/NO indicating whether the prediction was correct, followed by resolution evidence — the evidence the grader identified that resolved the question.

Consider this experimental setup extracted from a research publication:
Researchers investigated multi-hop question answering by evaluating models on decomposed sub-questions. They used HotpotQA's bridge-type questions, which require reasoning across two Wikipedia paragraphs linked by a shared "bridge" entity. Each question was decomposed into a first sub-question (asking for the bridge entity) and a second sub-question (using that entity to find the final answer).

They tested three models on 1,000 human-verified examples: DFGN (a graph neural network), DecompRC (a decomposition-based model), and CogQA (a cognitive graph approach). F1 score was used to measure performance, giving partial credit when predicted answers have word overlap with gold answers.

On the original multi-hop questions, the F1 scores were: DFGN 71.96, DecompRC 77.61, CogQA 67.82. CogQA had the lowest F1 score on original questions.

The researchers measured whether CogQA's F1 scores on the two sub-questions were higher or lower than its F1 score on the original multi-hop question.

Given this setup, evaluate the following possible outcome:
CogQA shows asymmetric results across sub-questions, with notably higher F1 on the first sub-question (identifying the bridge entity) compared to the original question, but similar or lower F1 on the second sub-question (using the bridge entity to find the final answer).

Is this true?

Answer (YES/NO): NO